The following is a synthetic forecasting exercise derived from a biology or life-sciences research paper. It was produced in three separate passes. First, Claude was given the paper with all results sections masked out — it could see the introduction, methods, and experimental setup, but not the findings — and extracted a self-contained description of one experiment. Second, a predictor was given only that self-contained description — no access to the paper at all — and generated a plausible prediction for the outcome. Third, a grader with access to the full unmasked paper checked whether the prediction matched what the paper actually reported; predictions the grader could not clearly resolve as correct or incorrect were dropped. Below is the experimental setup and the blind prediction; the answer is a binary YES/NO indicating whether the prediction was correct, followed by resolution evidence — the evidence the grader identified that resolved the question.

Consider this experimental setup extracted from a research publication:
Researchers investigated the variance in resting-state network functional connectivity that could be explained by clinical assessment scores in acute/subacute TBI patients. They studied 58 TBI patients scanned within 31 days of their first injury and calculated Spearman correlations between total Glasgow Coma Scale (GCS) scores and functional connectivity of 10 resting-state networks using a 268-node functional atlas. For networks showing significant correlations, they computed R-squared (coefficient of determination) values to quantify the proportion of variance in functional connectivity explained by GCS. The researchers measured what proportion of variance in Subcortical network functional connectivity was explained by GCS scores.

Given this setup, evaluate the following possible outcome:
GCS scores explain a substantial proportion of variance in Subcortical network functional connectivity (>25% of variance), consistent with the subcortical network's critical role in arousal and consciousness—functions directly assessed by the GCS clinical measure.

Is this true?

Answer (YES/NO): NO